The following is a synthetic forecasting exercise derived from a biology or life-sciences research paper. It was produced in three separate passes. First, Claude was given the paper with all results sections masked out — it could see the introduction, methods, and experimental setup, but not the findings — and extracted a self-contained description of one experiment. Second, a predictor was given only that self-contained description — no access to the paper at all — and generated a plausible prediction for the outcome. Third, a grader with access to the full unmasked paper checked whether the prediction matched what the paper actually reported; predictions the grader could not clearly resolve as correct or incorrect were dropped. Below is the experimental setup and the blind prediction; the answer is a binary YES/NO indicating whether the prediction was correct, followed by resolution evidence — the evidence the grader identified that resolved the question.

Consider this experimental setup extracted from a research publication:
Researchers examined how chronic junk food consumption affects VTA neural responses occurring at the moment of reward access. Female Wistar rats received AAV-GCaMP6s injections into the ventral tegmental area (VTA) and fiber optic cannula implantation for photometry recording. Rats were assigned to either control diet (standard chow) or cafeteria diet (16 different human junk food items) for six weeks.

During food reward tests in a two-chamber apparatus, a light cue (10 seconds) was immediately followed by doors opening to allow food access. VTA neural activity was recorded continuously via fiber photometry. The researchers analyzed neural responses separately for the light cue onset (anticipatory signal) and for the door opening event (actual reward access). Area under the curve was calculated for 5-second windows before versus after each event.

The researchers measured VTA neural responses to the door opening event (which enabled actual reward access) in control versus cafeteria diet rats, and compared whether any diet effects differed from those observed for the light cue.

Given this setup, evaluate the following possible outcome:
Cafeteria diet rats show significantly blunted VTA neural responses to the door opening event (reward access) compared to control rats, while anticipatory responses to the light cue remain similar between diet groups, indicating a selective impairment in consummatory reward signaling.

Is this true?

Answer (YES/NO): NO